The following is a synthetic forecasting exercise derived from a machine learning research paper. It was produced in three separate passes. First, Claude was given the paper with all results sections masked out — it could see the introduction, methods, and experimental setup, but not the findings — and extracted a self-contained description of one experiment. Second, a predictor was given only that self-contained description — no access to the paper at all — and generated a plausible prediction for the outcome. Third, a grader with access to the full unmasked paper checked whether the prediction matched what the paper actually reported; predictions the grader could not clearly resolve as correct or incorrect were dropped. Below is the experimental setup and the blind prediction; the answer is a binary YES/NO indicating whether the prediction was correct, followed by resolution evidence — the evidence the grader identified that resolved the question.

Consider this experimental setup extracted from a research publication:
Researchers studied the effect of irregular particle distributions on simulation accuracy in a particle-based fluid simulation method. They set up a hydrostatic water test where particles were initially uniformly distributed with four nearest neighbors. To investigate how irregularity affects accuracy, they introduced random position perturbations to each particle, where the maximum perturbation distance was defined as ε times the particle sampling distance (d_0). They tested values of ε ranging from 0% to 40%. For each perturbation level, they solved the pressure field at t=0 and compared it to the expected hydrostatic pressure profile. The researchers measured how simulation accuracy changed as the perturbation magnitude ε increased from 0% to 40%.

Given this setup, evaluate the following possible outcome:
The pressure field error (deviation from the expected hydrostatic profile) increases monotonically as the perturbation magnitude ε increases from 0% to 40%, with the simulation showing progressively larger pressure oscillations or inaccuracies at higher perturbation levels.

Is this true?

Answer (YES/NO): YES